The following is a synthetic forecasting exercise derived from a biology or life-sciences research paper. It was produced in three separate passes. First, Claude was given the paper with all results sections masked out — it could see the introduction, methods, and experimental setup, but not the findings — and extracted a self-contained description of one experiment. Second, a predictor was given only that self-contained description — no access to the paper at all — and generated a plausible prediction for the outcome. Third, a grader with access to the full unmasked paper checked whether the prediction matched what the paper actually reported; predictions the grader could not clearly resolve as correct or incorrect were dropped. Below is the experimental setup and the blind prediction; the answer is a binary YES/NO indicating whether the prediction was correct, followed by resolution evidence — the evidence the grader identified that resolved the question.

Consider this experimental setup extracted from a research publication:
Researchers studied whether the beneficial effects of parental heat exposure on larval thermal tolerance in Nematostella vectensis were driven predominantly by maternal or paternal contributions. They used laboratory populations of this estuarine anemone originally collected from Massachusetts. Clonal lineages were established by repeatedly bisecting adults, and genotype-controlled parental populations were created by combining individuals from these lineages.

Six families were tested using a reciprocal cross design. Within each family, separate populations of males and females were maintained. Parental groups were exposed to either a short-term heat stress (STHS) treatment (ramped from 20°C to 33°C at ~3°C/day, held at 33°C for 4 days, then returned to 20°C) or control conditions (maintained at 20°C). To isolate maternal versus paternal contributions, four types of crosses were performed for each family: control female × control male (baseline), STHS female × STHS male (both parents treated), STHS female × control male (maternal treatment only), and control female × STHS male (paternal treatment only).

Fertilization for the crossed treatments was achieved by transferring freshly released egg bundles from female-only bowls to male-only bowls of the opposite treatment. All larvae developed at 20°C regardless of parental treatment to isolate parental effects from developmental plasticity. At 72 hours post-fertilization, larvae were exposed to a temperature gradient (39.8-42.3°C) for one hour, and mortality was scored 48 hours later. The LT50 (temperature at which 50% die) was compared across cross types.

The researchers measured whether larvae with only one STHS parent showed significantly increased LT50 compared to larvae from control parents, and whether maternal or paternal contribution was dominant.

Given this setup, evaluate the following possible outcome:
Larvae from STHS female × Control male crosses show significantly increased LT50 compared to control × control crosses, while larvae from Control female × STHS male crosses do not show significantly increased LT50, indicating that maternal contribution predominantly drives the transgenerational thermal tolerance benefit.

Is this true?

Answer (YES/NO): YES